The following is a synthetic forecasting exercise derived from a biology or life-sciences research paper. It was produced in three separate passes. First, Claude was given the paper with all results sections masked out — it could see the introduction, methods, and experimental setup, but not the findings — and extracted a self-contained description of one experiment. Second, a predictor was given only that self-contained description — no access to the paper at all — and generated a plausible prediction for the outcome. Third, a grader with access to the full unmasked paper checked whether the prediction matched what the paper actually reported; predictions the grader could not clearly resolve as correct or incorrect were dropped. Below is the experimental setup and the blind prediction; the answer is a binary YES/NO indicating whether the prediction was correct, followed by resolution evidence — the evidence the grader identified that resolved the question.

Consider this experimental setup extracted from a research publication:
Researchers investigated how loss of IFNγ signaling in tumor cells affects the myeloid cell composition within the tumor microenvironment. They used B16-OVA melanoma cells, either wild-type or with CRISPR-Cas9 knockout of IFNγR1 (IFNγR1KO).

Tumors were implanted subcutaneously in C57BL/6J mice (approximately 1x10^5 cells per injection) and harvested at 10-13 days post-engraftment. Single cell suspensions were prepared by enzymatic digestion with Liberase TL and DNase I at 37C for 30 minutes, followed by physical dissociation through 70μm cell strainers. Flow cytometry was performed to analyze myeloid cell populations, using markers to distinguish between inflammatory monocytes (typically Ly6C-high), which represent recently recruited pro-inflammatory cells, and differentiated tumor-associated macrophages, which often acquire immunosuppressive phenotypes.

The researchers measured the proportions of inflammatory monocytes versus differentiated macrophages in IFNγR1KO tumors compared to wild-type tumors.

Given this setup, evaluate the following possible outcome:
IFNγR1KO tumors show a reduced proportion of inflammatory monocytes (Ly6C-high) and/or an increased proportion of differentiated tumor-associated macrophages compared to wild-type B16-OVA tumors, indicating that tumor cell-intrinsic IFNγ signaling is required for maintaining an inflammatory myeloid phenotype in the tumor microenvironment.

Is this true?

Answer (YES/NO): NO